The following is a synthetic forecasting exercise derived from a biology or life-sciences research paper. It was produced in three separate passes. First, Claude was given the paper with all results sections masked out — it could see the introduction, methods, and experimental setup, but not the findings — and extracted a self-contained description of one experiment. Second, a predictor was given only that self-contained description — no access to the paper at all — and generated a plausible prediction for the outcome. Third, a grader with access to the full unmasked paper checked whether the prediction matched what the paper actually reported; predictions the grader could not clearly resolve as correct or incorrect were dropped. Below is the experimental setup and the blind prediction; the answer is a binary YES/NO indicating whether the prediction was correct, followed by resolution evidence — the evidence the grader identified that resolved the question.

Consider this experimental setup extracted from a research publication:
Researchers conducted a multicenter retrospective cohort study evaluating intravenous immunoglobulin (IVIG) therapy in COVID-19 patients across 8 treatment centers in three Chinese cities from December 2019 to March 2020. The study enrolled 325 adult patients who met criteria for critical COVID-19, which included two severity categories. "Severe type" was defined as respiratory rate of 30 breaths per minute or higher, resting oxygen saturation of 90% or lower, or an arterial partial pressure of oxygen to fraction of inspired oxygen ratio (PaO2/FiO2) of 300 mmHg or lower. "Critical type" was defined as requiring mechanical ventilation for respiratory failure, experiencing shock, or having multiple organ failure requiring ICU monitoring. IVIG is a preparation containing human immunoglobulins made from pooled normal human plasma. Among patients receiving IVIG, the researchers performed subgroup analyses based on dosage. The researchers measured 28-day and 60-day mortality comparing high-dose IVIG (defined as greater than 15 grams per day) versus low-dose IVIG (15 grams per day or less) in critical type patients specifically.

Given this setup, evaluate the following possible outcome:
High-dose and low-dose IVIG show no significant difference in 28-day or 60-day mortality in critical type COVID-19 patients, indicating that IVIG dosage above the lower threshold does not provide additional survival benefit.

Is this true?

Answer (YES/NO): NO